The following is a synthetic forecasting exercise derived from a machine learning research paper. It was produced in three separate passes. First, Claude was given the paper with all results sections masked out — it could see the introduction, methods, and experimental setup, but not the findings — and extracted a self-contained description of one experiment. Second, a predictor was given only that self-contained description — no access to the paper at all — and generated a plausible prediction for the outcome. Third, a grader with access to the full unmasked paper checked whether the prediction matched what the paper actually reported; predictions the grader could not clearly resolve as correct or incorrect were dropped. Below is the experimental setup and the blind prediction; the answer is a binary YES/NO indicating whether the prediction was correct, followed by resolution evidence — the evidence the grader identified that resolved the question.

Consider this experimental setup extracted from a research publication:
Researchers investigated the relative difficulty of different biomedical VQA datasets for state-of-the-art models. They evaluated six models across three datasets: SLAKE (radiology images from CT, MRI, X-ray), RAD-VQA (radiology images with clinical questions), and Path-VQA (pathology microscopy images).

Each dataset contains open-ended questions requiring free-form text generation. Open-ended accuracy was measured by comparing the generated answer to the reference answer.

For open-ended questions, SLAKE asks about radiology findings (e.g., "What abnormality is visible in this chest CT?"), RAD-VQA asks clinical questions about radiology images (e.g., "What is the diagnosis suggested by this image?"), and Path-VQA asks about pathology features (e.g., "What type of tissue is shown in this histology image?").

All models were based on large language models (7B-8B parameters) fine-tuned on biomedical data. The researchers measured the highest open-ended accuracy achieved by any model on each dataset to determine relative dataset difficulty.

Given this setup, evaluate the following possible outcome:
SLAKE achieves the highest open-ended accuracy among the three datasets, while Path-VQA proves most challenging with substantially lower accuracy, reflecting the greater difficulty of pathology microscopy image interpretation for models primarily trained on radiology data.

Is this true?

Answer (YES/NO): YES